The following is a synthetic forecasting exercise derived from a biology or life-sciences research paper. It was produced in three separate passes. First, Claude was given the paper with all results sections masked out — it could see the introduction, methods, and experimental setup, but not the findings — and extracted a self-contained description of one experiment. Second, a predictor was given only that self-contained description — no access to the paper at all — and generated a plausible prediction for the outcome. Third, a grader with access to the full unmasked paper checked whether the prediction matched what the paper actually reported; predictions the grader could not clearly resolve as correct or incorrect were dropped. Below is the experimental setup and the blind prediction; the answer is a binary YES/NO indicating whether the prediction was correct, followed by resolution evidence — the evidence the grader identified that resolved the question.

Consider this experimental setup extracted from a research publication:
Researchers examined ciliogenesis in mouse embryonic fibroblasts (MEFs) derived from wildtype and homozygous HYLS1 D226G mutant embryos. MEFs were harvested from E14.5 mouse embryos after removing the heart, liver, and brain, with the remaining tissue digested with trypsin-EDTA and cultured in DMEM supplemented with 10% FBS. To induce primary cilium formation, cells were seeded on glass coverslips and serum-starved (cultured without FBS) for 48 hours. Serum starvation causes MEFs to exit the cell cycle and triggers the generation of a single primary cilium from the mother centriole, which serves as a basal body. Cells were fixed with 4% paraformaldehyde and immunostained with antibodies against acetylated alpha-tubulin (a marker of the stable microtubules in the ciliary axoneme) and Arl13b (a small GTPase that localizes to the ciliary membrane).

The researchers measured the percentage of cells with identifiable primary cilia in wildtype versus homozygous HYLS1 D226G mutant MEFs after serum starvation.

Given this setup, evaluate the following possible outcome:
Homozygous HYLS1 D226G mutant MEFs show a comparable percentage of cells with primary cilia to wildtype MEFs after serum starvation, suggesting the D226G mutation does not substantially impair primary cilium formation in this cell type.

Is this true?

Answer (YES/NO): NO